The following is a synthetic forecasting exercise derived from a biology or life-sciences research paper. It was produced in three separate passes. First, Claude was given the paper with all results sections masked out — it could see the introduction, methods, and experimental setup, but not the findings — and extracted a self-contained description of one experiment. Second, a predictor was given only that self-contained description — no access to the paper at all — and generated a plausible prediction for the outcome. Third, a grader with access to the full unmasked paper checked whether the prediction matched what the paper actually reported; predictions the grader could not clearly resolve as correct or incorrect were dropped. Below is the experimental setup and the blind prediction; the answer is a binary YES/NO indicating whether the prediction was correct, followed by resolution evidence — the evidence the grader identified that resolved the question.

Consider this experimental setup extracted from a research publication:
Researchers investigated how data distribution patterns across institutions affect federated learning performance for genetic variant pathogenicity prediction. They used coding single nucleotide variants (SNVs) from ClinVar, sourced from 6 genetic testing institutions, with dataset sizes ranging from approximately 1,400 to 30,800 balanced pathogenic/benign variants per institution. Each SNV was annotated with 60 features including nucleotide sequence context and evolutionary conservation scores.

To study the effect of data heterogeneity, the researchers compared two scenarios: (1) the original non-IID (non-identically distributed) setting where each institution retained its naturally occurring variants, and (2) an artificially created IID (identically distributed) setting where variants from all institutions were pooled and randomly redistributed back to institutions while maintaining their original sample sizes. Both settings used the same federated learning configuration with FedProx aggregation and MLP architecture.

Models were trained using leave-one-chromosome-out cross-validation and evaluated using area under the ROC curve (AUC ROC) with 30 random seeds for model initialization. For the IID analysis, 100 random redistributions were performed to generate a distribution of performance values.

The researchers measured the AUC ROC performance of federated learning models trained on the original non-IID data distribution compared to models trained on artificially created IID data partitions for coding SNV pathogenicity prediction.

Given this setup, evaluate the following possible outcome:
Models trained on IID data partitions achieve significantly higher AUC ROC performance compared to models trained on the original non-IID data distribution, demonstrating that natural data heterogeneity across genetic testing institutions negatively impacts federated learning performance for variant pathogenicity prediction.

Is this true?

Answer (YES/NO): NO